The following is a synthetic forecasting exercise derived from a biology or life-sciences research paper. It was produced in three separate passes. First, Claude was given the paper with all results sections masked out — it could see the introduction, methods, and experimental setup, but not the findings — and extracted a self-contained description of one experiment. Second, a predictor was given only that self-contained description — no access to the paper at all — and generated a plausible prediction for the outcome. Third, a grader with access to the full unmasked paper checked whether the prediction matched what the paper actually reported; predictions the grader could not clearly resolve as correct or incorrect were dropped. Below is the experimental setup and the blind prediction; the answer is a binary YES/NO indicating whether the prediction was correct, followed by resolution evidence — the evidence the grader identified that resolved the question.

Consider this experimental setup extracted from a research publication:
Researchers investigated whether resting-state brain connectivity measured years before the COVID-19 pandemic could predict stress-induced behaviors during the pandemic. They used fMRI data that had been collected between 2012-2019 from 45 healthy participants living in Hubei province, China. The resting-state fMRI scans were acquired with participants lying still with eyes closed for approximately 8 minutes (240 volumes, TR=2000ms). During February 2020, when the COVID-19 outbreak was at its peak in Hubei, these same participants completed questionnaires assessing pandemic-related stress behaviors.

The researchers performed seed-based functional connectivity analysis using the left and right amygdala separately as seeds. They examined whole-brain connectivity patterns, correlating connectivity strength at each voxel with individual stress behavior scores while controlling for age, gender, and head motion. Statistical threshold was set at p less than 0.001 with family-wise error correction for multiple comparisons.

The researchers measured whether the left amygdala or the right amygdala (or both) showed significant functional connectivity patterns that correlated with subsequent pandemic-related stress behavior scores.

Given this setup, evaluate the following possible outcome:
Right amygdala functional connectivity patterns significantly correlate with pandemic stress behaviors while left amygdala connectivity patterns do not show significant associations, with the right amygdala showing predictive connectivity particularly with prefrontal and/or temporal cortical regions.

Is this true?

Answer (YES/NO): YES